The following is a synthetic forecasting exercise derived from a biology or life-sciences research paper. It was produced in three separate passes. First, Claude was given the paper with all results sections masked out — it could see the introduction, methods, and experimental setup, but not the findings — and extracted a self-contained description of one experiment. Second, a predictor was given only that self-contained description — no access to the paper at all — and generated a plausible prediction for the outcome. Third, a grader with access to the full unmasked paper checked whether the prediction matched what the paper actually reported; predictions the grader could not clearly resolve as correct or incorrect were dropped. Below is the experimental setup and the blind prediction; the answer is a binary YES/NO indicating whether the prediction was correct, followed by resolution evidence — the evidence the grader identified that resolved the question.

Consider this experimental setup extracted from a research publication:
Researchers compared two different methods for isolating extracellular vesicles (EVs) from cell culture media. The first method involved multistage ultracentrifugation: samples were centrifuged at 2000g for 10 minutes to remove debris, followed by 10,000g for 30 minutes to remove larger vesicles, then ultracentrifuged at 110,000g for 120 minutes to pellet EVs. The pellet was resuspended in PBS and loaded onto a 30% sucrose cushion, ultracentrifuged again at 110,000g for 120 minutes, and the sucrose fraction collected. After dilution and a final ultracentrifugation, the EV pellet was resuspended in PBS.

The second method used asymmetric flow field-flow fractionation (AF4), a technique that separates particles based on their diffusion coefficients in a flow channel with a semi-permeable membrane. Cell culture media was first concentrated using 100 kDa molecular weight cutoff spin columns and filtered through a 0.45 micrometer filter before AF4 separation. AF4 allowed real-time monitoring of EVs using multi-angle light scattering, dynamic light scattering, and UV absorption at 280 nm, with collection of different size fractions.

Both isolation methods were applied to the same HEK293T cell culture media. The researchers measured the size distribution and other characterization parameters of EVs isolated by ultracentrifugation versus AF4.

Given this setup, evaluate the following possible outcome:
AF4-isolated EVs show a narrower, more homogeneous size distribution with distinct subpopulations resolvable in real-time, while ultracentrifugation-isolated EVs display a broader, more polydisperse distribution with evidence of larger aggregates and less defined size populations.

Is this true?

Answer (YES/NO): NO